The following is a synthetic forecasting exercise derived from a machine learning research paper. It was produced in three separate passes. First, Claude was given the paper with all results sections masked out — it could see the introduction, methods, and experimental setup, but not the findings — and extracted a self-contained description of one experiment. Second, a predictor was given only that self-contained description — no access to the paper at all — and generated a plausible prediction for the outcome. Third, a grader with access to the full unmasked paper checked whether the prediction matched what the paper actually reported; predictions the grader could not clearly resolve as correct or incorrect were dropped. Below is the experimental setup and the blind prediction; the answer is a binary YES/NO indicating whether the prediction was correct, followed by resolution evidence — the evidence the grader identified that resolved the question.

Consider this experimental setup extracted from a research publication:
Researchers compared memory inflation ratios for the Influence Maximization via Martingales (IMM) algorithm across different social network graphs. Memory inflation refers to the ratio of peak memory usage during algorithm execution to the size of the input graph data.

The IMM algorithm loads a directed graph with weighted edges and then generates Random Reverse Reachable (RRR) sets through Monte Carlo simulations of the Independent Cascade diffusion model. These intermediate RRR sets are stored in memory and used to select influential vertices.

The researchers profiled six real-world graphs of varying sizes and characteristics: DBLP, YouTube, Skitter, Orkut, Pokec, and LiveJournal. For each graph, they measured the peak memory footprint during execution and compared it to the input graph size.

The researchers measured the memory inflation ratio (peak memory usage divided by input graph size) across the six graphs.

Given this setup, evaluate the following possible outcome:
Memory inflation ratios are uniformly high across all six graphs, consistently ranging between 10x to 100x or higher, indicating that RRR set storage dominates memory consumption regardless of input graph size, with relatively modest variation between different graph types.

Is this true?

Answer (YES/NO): YES